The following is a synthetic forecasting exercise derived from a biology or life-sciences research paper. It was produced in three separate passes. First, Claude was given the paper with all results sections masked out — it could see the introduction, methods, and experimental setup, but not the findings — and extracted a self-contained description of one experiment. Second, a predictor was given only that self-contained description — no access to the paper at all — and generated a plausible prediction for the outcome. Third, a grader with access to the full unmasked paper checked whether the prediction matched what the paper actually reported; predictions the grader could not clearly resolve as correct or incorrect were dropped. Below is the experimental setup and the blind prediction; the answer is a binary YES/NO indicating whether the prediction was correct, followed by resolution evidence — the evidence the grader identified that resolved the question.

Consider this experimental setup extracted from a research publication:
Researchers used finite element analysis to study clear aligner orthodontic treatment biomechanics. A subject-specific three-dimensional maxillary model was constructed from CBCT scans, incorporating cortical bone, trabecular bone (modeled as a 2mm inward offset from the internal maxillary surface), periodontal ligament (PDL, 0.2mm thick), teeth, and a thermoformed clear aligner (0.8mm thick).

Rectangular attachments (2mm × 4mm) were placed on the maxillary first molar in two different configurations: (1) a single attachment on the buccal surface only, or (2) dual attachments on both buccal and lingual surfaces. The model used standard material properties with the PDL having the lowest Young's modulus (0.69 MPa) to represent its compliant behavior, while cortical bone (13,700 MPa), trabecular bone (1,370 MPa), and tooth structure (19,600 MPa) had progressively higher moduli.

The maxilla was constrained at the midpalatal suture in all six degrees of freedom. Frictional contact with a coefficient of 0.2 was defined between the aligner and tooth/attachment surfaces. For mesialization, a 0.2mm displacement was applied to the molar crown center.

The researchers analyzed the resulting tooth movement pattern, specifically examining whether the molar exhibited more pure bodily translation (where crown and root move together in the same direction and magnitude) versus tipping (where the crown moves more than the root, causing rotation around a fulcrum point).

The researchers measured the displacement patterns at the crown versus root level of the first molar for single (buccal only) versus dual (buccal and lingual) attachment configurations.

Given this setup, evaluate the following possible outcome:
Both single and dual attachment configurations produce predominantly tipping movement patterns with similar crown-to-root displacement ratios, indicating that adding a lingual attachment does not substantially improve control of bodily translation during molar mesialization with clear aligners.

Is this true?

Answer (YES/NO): NO